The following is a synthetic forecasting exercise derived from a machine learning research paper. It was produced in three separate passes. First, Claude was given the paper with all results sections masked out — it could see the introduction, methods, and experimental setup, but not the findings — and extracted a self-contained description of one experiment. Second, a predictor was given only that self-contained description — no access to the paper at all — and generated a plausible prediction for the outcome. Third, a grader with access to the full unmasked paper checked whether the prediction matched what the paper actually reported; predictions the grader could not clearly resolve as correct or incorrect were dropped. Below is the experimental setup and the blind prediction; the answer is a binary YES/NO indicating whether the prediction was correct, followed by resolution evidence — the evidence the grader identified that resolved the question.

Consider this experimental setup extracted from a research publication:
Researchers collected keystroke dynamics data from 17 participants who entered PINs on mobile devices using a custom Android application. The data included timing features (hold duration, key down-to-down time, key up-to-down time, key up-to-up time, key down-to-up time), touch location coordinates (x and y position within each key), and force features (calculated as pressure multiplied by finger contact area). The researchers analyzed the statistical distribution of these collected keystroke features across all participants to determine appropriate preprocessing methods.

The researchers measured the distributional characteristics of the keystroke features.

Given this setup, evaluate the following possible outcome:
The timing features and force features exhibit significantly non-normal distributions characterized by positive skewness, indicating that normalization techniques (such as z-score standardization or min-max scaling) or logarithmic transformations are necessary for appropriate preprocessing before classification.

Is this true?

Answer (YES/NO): NO